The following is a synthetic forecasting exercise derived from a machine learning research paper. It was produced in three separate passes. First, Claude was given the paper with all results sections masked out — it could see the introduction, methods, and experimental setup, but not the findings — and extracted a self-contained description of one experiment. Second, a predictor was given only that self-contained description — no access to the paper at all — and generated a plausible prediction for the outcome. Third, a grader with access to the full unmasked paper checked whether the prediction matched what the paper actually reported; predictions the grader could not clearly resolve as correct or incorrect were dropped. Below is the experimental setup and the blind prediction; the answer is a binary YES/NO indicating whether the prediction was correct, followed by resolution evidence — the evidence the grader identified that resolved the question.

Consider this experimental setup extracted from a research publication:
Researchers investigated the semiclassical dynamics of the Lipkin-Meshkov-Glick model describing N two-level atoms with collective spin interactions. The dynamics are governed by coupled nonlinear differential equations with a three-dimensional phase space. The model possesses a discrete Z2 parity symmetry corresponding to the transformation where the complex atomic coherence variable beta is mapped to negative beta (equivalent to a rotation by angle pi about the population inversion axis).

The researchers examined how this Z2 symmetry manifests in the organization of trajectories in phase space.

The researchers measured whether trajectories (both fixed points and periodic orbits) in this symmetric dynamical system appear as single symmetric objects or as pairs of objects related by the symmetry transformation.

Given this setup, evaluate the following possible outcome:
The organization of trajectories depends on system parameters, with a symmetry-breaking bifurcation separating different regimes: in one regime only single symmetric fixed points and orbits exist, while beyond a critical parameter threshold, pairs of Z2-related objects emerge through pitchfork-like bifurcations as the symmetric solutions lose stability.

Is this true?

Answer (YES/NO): YES